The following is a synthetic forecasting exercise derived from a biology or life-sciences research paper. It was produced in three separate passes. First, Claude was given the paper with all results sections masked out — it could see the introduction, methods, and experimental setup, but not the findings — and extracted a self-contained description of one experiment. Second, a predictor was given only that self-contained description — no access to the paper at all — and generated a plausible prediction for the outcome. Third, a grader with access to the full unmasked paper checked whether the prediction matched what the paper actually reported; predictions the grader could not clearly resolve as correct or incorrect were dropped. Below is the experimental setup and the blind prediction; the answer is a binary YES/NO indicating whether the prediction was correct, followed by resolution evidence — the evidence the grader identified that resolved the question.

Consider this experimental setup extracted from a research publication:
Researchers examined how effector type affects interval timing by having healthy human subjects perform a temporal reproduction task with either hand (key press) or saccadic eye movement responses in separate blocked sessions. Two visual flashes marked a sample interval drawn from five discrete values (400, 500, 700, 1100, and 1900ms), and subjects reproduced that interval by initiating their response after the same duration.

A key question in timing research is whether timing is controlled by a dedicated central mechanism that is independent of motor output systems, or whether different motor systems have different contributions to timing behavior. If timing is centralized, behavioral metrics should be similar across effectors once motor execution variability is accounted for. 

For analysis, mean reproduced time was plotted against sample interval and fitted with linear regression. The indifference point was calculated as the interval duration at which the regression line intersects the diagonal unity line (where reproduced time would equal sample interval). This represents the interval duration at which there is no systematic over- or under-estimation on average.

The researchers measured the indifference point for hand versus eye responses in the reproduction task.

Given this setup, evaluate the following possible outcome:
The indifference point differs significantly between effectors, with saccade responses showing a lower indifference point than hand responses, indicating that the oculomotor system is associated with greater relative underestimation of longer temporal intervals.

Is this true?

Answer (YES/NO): NO